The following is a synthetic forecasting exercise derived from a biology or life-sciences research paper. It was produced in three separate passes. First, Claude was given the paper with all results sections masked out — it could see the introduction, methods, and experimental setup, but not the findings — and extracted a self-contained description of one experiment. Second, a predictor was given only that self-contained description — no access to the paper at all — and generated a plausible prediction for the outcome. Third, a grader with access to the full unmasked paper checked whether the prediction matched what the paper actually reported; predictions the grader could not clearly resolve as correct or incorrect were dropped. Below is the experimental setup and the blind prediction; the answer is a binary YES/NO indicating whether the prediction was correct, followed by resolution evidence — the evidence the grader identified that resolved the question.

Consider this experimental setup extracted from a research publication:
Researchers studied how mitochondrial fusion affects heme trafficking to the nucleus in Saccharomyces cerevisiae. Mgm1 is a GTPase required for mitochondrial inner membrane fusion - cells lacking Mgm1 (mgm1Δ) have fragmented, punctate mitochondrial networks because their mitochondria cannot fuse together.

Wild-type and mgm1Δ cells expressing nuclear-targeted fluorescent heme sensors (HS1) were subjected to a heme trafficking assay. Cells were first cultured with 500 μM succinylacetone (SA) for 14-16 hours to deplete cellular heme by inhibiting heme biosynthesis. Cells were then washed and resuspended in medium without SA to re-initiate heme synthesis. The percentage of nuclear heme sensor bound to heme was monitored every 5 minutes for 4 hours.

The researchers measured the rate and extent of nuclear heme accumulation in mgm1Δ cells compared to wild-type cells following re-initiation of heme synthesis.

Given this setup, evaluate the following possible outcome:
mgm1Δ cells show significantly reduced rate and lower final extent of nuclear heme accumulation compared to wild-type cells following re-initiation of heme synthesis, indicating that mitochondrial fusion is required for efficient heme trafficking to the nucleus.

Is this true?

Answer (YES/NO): NO